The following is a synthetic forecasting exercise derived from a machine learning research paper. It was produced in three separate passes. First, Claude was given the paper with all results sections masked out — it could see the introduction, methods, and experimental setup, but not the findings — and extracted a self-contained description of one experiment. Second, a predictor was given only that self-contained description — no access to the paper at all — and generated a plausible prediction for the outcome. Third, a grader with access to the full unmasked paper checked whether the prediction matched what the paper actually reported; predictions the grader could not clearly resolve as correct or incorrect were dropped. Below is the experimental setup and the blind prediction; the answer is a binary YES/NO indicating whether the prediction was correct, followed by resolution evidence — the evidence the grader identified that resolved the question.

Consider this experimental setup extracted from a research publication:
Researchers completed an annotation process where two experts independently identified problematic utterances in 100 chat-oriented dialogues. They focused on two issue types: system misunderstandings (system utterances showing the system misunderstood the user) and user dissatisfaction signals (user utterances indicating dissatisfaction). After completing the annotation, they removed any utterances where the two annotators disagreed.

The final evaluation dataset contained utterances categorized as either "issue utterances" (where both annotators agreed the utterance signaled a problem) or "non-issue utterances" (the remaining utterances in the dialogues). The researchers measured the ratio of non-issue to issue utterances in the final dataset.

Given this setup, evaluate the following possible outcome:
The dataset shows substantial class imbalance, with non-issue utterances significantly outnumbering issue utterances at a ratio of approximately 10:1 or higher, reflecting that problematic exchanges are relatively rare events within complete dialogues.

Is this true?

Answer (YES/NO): YES